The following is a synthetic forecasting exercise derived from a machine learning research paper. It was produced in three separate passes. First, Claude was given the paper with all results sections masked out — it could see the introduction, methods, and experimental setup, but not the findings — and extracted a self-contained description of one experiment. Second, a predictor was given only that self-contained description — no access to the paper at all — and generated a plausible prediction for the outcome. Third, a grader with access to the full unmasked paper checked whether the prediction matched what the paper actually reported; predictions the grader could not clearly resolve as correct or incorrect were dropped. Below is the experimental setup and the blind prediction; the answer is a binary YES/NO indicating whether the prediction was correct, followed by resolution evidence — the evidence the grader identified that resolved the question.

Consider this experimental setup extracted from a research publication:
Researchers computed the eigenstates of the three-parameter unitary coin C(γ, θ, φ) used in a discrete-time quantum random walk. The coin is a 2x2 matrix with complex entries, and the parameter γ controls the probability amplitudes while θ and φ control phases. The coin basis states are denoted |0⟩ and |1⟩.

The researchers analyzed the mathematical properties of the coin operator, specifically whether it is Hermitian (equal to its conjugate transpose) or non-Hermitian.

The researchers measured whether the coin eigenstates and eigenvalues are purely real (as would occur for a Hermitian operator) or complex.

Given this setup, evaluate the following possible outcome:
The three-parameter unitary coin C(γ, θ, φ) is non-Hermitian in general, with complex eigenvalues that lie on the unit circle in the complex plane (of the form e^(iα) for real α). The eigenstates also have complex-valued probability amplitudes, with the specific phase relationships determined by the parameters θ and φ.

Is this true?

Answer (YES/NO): YES